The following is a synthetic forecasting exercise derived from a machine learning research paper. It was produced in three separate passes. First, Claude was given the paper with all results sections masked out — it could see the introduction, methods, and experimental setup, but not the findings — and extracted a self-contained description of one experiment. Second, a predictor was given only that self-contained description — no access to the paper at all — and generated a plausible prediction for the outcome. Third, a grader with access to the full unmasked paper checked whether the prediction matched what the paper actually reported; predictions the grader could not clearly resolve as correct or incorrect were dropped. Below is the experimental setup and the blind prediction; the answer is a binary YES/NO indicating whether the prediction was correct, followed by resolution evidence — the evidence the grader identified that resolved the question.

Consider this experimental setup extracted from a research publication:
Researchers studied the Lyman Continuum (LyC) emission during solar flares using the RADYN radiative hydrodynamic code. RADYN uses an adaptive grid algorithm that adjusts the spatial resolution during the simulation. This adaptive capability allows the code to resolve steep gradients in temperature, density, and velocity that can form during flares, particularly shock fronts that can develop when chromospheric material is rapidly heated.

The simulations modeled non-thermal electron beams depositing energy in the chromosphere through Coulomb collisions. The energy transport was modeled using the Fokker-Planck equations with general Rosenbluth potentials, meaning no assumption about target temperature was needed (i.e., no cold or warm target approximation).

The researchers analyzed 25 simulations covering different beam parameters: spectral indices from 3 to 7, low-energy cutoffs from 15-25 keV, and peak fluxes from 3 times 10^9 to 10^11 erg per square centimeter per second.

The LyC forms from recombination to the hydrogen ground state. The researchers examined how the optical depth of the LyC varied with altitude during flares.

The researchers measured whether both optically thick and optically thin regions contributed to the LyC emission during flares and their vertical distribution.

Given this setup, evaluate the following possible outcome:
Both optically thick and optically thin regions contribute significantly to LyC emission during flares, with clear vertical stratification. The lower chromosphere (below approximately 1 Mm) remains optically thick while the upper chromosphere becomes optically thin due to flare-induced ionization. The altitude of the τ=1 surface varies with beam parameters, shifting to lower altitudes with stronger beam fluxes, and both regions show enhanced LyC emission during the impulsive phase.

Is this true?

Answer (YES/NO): NO